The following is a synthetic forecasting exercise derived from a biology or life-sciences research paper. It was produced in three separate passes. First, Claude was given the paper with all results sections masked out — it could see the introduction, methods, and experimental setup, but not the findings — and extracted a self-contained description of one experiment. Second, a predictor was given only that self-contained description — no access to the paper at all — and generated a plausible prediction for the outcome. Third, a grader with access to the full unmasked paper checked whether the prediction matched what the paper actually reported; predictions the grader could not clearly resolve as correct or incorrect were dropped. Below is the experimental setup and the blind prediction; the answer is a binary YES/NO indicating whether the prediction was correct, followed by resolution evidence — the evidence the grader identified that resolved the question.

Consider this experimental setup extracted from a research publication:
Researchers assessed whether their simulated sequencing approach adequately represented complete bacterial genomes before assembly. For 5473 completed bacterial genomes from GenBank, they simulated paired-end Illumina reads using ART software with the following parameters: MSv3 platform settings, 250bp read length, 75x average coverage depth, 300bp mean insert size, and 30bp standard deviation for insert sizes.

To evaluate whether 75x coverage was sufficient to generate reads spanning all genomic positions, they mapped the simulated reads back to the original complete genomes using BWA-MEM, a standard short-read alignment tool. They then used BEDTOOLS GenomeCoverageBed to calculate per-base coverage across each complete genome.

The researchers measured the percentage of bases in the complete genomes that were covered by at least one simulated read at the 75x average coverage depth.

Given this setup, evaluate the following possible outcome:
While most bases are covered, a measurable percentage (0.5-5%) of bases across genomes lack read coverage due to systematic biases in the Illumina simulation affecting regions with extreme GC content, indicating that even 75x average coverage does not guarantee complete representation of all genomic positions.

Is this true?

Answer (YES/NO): NO